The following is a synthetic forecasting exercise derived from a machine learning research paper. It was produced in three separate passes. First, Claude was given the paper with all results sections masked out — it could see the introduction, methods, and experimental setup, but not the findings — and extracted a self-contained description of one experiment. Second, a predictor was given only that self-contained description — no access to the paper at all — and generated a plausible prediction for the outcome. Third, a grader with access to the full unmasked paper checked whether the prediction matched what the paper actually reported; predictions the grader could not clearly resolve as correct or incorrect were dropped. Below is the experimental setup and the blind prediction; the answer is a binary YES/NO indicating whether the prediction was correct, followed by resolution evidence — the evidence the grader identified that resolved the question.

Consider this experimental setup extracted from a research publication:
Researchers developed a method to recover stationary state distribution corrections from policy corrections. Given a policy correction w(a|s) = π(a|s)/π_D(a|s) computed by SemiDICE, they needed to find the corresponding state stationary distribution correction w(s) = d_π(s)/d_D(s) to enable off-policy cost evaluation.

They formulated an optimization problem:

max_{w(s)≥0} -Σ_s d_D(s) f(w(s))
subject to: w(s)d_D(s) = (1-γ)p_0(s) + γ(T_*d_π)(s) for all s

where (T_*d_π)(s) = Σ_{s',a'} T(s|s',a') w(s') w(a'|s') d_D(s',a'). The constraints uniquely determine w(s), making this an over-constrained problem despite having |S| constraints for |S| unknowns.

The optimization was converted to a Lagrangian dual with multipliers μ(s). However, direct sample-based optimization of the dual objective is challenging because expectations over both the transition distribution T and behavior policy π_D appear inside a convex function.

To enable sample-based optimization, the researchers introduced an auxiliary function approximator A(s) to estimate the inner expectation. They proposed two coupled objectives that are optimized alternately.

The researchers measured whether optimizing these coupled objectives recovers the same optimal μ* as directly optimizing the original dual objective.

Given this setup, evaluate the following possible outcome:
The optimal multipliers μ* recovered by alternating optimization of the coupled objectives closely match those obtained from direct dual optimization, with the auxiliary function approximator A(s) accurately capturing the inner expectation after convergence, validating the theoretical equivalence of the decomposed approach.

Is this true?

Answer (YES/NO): YES